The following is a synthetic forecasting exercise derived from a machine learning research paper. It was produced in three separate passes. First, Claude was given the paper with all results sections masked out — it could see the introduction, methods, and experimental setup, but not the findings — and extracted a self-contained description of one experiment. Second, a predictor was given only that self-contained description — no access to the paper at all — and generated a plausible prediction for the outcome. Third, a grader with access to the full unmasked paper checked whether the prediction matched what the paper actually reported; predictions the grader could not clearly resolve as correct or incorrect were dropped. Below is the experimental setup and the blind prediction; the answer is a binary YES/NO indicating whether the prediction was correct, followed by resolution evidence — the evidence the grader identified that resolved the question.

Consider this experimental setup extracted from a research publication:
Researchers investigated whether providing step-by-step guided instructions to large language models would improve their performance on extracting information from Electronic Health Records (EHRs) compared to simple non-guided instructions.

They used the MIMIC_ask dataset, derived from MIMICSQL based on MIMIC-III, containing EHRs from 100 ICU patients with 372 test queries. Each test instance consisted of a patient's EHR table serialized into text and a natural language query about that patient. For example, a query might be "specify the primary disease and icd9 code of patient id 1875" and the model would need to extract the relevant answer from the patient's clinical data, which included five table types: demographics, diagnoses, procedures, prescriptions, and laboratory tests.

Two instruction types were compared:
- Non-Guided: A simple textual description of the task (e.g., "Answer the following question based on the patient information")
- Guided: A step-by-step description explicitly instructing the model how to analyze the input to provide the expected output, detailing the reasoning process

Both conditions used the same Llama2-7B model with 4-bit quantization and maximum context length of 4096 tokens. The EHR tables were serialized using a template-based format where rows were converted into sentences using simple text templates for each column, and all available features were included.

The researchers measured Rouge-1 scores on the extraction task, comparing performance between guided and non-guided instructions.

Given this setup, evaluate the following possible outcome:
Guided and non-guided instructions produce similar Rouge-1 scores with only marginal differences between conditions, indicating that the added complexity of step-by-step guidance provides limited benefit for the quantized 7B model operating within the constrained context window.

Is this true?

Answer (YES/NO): YES